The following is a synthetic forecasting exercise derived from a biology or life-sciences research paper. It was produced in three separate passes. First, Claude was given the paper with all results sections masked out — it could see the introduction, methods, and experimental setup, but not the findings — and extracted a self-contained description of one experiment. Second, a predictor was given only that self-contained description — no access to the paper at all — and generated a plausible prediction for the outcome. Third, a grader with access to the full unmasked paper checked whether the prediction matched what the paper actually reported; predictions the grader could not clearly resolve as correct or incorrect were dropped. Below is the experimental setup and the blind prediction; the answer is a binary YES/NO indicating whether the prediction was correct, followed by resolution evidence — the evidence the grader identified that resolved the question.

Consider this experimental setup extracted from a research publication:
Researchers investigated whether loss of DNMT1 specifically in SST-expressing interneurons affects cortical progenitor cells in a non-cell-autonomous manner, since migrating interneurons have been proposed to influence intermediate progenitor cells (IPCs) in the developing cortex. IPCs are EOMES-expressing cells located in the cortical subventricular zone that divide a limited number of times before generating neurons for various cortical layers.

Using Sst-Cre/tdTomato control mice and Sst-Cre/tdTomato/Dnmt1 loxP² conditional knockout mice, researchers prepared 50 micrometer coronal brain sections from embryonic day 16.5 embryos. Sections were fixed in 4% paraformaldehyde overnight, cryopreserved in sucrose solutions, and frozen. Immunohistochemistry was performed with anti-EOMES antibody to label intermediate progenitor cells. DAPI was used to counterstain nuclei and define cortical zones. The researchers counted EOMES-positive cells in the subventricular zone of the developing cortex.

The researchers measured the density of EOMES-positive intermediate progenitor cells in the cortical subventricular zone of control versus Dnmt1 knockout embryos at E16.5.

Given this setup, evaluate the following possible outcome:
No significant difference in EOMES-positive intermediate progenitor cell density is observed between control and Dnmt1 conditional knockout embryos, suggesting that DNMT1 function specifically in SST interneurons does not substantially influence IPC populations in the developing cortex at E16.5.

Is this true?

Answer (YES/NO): NO